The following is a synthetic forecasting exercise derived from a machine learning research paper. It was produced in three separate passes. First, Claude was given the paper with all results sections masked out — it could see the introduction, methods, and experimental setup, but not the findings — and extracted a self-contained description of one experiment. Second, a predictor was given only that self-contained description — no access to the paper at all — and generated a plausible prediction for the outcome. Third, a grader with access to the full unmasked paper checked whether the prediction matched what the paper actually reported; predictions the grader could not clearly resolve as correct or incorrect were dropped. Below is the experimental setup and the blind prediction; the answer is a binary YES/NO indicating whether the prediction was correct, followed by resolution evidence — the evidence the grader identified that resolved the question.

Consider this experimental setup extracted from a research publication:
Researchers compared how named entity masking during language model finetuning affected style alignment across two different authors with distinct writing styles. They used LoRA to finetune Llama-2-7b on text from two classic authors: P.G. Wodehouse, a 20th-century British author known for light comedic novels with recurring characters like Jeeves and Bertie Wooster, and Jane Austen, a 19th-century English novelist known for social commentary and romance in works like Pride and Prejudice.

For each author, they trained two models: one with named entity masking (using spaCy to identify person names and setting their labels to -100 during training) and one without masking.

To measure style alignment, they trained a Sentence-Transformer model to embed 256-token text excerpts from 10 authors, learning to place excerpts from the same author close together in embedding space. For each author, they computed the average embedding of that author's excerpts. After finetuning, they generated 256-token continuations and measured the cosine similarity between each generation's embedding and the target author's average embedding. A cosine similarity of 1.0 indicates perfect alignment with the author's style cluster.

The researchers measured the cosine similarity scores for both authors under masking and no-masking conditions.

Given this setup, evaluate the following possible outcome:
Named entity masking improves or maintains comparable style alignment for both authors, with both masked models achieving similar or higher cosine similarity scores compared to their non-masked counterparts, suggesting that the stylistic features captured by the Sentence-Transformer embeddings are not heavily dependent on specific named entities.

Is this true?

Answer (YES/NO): NO